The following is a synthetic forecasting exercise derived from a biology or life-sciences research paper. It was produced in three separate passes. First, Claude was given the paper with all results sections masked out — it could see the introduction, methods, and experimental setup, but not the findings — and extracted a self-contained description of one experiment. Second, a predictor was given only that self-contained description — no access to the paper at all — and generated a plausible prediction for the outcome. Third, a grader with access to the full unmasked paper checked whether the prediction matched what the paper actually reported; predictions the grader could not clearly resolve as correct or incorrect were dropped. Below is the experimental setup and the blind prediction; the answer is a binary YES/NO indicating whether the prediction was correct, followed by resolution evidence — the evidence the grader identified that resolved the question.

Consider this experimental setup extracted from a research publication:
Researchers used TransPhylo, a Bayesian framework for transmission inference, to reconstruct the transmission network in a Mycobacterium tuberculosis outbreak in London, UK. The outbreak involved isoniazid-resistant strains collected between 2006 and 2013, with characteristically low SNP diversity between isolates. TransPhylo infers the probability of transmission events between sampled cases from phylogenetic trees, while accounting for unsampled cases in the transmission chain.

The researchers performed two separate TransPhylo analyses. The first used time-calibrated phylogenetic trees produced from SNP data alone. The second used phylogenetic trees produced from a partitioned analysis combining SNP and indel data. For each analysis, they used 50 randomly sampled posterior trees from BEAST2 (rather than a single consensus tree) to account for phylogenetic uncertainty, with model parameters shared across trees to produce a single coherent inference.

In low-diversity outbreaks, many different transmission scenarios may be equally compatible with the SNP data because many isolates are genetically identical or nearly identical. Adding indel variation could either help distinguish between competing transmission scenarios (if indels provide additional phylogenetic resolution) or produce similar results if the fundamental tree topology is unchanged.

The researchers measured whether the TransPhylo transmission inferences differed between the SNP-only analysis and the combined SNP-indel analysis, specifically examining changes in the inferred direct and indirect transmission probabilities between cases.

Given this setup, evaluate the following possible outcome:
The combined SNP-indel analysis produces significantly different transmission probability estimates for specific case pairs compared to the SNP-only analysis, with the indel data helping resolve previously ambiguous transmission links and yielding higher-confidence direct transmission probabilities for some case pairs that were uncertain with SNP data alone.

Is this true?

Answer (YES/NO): YES